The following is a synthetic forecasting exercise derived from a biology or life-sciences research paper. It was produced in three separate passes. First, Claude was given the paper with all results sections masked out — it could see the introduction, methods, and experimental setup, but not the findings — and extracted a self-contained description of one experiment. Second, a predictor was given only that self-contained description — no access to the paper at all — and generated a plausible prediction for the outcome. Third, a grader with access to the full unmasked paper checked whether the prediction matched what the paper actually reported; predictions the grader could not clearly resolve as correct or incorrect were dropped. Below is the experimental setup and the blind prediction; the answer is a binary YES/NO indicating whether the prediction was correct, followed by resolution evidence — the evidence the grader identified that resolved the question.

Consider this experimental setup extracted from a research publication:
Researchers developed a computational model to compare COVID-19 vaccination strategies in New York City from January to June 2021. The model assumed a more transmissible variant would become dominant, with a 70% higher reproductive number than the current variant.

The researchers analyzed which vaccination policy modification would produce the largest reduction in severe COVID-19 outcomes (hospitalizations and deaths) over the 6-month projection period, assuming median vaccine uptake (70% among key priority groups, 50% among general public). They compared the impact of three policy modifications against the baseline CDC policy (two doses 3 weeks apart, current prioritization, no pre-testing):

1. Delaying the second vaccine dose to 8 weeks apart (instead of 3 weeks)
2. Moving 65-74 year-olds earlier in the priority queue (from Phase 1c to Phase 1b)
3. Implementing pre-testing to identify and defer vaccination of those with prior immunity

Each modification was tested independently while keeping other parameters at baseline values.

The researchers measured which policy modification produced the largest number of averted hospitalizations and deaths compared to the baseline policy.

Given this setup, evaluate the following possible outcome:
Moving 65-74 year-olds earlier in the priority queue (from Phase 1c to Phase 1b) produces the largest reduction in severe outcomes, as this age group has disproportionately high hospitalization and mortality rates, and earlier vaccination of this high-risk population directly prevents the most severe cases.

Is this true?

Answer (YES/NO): NO